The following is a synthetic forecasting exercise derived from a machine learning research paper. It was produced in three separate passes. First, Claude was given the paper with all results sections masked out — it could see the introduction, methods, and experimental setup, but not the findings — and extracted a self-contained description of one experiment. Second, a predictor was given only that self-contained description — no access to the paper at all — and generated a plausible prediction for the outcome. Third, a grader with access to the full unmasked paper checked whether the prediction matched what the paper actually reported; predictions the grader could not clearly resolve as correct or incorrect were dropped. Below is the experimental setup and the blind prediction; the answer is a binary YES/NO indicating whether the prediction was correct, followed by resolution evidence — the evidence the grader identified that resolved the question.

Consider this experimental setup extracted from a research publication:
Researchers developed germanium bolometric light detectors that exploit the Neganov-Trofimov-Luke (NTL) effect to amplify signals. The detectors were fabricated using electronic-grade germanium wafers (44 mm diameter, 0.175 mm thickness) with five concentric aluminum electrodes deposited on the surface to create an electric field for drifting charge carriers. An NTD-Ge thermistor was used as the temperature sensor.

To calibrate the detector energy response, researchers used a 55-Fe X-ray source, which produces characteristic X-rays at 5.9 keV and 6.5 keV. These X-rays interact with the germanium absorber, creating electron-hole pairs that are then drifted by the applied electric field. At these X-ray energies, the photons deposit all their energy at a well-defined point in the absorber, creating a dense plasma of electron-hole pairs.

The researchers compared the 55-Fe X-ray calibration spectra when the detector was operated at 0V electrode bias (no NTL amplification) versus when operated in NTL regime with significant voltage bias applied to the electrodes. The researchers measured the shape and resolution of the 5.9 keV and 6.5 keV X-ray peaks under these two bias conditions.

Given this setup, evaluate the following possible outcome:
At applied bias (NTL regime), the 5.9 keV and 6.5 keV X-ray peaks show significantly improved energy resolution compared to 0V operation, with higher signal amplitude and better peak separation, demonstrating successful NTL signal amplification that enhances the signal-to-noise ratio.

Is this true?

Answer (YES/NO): NO